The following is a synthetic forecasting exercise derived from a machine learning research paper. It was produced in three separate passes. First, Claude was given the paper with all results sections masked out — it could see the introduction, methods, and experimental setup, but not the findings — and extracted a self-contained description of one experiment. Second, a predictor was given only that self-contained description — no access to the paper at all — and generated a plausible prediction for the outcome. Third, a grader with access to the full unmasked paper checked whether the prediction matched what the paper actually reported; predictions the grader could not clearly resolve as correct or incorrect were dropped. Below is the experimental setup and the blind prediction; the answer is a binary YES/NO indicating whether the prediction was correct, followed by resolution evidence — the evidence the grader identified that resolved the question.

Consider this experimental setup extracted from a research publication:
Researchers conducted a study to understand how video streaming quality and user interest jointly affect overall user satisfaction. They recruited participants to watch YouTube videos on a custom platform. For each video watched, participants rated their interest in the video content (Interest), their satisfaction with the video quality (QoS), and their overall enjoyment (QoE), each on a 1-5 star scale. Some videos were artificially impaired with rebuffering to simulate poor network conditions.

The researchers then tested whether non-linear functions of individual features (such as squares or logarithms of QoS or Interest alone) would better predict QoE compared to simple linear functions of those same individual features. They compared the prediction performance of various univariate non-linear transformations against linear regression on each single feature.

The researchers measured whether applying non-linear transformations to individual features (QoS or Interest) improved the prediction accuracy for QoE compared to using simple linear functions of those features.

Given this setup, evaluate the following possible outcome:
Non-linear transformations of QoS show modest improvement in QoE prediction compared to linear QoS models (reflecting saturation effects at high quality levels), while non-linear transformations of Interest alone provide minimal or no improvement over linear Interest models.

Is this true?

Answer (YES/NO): NO